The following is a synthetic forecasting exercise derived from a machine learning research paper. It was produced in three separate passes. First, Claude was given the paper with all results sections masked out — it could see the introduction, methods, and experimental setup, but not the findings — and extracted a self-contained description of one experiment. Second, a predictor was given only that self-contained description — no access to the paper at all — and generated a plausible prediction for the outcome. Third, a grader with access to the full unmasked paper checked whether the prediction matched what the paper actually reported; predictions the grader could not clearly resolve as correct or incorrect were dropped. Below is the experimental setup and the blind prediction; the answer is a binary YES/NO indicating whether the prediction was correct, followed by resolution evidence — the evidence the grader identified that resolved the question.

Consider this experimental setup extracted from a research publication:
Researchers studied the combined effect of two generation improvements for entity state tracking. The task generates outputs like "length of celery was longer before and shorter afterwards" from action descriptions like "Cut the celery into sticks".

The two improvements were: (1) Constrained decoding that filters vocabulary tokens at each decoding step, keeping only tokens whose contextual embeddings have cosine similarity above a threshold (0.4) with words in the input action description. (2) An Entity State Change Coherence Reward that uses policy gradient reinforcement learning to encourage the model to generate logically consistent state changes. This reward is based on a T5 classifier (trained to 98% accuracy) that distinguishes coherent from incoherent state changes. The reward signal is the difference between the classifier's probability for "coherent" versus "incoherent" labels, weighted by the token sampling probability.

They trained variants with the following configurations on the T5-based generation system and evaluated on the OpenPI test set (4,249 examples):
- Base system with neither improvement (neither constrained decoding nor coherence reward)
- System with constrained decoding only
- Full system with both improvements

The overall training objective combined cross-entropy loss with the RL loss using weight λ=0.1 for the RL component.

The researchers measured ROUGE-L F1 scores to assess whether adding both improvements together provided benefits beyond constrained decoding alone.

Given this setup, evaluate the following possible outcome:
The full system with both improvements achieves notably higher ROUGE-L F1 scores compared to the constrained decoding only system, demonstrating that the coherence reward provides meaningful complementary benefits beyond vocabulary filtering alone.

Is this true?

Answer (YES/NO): YES